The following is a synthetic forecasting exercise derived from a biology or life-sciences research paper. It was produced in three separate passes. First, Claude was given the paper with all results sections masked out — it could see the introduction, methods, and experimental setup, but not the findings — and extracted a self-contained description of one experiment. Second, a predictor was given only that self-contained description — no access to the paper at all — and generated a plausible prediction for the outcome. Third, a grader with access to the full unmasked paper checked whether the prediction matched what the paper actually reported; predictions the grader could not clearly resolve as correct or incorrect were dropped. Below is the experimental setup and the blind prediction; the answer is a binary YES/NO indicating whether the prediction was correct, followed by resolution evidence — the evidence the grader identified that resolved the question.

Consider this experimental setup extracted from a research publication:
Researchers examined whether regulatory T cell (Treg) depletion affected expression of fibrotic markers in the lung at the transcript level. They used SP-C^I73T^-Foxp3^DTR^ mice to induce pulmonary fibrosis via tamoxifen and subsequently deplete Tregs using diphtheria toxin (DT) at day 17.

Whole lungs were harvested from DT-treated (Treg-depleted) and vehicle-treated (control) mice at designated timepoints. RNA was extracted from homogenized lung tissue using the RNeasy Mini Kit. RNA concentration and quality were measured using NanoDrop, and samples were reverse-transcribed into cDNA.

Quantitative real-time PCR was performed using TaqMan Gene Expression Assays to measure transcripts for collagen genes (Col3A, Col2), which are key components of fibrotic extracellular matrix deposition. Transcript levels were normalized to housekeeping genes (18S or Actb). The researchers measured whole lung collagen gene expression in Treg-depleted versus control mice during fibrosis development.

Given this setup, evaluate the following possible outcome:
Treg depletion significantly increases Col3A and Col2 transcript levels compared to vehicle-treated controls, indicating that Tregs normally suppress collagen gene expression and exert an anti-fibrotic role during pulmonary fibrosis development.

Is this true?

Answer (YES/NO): YES